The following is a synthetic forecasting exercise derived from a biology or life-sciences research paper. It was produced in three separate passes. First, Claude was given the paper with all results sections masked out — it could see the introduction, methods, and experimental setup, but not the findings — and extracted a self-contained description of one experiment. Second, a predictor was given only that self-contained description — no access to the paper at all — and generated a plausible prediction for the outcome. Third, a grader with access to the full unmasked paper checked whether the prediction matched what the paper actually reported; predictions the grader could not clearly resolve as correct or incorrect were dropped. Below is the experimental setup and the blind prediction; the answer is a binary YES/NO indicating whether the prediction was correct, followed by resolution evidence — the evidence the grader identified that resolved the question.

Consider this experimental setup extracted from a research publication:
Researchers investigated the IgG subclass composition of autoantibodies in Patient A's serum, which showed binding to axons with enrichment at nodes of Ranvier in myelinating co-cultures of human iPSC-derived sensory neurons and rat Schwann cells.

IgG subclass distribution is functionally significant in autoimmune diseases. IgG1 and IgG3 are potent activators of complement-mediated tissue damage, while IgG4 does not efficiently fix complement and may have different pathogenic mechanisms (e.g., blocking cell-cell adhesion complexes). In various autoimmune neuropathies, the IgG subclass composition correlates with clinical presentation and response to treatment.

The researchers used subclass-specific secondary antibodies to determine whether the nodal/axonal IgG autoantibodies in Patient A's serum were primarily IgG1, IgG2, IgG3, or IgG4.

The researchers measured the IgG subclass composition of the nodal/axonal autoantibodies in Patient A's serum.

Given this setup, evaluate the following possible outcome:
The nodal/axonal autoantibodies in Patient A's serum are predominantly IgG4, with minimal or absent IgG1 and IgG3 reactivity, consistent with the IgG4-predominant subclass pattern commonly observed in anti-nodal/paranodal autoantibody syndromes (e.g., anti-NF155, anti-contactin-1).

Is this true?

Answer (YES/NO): NO